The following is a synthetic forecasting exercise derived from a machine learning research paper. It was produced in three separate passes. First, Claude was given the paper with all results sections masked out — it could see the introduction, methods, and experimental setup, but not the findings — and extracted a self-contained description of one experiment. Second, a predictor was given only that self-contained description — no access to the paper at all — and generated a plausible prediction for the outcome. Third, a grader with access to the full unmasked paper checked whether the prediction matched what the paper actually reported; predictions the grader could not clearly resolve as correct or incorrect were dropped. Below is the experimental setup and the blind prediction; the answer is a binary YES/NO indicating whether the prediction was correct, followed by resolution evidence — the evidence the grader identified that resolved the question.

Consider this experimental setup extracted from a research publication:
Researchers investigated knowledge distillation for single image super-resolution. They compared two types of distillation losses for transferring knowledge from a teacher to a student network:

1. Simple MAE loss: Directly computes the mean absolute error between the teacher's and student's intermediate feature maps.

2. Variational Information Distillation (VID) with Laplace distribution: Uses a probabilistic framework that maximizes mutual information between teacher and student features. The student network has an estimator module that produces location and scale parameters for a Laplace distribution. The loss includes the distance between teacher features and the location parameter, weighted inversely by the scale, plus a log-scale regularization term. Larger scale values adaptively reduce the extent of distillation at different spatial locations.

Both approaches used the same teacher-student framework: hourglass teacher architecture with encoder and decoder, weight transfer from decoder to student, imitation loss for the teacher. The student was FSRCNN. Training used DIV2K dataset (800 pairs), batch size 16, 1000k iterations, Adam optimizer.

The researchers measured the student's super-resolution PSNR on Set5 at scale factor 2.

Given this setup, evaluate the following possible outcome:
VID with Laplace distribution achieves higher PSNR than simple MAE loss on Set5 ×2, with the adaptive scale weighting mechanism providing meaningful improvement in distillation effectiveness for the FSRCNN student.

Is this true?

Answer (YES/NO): YES